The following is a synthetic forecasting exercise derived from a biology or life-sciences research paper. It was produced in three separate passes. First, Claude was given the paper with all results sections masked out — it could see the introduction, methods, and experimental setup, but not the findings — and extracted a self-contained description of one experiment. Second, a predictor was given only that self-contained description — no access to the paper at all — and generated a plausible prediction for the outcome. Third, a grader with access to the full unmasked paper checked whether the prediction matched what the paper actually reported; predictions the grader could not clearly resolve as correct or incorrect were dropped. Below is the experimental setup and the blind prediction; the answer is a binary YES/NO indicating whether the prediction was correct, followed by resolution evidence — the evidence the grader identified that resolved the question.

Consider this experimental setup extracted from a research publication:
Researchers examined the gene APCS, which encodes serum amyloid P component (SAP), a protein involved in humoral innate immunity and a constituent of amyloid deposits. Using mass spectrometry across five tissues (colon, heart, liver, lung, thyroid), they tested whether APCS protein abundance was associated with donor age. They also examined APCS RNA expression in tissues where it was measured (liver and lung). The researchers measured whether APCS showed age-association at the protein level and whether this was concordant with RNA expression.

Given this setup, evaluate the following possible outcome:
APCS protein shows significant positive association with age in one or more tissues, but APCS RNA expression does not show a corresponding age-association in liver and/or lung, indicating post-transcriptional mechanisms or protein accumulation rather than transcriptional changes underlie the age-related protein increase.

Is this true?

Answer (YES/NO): YES